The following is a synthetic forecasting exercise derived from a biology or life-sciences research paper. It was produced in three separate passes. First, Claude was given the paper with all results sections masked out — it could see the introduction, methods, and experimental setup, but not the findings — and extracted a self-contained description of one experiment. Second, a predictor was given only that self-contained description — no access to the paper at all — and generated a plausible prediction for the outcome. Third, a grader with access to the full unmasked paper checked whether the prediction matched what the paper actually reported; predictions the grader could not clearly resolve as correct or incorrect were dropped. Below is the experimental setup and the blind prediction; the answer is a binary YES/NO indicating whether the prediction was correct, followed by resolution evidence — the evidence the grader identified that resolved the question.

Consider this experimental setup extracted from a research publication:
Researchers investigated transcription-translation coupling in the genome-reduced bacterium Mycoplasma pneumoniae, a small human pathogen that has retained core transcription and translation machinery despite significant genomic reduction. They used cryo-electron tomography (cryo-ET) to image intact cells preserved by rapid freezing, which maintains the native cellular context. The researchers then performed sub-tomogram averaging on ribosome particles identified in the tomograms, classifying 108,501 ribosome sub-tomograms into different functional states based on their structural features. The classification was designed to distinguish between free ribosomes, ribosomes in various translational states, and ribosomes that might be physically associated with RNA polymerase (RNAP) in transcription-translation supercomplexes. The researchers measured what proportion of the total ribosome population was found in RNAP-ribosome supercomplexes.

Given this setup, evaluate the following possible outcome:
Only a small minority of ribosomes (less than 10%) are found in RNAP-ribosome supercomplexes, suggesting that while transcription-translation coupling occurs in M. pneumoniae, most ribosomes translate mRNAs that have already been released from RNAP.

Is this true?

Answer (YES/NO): YES